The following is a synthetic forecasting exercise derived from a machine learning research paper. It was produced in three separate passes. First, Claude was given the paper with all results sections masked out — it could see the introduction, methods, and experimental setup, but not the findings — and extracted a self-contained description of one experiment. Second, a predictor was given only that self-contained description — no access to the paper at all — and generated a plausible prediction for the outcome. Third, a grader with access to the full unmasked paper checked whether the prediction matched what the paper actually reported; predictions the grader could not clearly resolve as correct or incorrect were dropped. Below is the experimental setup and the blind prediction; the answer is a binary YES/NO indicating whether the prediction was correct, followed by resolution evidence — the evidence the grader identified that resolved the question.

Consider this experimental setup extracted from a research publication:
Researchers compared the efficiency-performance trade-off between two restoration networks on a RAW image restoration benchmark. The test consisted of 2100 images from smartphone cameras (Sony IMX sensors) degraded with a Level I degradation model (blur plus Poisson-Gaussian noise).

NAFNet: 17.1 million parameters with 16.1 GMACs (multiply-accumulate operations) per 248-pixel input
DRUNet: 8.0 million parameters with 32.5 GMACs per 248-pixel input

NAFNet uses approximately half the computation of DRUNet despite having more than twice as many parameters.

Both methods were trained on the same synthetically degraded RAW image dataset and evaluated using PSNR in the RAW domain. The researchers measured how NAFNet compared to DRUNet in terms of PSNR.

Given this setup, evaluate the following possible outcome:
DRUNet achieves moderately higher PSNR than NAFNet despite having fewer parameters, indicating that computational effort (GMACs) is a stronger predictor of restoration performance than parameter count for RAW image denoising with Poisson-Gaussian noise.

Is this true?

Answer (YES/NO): NO